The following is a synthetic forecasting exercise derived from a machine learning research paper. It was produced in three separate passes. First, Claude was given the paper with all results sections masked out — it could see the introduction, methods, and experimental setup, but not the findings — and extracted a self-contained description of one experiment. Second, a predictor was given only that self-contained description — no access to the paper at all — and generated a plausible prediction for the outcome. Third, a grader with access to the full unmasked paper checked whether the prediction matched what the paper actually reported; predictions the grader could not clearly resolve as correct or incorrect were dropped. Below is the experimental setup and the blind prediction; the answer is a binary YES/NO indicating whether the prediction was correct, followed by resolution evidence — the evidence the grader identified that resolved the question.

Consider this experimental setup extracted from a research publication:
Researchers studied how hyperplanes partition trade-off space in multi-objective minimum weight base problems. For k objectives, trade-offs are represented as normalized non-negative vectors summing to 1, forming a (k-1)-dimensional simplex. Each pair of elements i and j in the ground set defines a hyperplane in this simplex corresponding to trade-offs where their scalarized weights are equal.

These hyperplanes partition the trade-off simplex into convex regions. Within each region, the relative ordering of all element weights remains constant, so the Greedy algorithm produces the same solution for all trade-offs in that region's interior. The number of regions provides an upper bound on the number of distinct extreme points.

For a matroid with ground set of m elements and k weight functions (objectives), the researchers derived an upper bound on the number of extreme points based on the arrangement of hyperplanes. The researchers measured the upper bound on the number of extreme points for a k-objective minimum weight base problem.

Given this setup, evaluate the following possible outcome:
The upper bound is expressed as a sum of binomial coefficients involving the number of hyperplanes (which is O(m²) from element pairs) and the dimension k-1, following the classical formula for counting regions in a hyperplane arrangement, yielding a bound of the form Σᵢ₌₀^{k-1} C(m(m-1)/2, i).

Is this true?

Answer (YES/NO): YES